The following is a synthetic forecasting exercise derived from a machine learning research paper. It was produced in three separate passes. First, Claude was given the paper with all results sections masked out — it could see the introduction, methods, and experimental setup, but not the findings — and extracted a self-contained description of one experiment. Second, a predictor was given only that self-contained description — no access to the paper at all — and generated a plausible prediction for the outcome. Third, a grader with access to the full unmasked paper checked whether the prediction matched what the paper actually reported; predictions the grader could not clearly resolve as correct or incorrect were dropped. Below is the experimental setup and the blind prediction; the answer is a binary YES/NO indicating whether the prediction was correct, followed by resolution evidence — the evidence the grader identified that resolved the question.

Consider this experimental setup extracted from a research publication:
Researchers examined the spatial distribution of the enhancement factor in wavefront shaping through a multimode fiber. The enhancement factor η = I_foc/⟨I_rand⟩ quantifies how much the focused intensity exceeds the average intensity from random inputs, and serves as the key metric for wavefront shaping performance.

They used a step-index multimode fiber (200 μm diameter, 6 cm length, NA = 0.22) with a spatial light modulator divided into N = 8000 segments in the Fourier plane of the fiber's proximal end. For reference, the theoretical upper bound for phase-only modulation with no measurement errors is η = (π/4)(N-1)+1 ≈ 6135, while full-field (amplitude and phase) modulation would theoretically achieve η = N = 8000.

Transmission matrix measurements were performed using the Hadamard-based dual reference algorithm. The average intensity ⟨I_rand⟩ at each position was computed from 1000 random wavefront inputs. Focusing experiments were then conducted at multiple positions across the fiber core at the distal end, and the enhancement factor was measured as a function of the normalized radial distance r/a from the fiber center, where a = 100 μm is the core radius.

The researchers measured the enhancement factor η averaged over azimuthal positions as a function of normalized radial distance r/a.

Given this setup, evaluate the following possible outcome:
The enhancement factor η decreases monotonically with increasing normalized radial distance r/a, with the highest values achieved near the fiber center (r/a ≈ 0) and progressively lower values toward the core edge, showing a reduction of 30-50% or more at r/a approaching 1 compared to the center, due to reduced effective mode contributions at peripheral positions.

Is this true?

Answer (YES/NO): NO